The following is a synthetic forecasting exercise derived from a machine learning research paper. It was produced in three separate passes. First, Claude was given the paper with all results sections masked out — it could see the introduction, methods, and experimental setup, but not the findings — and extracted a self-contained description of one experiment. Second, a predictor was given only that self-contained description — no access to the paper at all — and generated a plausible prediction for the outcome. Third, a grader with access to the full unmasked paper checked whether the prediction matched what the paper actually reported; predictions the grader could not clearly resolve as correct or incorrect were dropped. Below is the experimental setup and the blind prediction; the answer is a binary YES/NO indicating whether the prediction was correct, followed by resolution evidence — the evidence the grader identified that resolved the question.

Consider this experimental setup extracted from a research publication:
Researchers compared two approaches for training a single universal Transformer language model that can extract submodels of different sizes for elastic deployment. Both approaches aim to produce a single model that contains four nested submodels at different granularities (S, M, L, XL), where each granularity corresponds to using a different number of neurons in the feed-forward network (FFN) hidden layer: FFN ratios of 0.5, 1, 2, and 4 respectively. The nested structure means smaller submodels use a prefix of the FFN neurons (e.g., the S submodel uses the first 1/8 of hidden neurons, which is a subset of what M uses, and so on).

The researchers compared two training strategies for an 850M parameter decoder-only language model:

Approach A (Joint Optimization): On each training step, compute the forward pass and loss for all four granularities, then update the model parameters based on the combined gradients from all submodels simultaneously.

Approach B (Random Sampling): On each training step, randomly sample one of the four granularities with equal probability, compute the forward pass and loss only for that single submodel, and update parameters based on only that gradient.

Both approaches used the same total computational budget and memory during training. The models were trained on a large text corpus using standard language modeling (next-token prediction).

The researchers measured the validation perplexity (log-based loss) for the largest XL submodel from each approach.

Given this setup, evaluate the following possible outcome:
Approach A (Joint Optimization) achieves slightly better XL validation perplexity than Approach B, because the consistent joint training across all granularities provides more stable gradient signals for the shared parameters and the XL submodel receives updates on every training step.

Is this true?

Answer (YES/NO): NO